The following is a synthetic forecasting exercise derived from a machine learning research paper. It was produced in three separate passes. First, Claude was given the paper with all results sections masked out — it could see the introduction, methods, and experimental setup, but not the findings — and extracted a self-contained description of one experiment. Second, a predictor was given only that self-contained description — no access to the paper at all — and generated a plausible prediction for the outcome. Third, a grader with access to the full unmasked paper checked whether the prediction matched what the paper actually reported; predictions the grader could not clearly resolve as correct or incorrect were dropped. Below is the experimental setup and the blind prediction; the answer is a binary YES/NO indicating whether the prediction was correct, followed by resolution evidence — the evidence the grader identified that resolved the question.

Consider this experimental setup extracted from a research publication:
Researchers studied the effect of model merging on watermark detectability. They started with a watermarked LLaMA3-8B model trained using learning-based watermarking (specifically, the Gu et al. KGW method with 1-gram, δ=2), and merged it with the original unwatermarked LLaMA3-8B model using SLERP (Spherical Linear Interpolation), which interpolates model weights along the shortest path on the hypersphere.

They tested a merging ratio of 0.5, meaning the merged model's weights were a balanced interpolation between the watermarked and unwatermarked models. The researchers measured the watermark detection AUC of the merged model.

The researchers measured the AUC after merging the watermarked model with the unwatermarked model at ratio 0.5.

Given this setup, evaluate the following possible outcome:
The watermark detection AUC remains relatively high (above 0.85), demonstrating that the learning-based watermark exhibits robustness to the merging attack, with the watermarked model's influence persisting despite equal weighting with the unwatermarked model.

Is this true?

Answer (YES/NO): NO